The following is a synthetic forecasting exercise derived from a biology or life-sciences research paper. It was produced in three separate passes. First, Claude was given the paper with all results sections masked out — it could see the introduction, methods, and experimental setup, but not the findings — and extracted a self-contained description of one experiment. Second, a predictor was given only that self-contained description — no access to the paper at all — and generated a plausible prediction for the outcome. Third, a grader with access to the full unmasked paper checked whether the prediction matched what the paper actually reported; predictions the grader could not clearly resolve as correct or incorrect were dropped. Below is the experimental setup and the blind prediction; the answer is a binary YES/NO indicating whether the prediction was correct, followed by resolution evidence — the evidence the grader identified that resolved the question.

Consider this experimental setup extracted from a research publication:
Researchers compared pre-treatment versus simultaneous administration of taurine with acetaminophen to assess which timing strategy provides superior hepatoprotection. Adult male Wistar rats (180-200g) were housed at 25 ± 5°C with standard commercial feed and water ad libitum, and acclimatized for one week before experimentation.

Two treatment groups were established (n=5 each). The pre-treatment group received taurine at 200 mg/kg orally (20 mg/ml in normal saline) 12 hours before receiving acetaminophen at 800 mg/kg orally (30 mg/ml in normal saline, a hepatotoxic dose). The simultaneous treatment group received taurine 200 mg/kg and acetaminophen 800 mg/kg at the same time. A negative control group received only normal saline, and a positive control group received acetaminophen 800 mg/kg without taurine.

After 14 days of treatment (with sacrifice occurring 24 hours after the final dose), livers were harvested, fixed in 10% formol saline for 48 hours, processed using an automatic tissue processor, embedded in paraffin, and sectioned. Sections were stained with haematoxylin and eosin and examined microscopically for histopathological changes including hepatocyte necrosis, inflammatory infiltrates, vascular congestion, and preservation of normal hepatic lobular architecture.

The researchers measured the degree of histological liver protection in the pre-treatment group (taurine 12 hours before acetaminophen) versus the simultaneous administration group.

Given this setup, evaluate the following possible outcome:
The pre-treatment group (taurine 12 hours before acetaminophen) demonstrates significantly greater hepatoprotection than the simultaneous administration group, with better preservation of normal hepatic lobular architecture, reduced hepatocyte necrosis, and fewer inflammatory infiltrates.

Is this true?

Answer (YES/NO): YES